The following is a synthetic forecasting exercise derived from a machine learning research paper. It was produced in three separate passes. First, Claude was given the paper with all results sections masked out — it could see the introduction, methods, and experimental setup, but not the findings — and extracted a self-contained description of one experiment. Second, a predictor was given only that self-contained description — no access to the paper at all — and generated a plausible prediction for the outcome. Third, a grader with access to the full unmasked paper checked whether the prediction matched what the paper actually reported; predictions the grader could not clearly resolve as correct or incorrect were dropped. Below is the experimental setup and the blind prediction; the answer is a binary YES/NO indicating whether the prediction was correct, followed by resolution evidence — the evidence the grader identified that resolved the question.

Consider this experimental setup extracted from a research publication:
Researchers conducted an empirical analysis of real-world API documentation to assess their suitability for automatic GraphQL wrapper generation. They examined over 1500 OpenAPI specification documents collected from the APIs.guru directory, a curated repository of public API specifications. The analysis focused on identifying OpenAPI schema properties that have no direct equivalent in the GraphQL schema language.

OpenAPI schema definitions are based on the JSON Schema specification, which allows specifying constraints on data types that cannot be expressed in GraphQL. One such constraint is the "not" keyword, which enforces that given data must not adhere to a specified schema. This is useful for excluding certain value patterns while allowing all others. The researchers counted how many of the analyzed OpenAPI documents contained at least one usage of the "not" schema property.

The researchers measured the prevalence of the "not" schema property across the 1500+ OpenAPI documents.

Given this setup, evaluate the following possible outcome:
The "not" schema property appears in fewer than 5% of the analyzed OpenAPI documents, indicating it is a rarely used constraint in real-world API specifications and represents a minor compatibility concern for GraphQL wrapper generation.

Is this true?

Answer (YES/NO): YES